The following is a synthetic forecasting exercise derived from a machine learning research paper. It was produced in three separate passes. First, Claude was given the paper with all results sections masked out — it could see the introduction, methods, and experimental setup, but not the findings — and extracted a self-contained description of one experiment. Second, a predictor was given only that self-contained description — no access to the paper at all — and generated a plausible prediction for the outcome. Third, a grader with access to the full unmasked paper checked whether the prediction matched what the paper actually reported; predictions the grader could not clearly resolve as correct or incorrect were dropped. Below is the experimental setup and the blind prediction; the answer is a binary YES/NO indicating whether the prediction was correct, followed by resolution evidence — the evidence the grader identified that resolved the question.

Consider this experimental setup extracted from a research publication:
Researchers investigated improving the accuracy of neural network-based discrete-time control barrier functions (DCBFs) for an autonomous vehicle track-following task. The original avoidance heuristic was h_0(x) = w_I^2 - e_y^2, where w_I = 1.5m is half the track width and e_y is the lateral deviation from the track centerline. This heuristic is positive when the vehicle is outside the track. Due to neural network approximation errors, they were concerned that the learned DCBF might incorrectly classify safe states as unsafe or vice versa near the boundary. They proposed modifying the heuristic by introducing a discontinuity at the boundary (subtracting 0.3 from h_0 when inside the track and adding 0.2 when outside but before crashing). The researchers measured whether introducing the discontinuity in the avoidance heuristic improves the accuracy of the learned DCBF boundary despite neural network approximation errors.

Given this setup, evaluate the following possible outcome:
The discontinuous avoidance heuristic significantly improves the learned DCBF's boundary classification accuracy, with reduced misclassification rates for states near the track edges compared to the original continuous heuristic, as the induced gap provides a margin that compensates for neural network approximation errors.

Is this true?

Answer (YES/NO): YES